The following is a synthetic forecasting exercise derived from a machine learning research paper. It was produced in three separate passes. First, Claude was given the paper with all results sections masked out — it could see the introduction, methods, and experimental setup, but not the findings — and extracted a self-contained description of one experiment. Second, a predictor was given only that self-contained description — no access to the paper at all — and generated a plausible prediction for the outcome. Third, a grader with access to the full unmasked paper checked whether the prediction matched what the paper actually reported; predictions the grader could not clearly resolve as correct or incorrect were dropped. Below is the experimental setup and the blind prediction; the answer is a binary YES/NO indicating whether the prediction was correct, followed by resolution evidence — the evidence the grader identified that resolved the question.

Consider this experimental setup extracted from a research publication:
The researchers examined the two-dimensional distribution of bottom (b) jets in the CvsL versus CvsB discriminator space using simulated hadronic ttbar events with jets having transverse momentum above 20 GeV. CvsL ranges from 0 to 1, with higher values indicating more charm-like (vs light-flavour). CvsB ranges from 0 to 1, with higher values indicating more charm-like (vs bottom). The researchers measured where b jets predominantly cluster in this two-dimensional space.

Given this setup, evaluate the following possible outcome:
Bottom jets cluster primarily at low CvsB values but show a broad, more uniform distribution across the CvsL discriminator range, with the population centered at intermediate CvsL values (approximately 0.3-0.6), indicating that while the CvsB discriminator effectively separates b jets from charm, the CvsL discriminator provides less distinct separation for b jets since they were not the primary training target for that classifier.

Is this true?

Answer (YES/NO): NO